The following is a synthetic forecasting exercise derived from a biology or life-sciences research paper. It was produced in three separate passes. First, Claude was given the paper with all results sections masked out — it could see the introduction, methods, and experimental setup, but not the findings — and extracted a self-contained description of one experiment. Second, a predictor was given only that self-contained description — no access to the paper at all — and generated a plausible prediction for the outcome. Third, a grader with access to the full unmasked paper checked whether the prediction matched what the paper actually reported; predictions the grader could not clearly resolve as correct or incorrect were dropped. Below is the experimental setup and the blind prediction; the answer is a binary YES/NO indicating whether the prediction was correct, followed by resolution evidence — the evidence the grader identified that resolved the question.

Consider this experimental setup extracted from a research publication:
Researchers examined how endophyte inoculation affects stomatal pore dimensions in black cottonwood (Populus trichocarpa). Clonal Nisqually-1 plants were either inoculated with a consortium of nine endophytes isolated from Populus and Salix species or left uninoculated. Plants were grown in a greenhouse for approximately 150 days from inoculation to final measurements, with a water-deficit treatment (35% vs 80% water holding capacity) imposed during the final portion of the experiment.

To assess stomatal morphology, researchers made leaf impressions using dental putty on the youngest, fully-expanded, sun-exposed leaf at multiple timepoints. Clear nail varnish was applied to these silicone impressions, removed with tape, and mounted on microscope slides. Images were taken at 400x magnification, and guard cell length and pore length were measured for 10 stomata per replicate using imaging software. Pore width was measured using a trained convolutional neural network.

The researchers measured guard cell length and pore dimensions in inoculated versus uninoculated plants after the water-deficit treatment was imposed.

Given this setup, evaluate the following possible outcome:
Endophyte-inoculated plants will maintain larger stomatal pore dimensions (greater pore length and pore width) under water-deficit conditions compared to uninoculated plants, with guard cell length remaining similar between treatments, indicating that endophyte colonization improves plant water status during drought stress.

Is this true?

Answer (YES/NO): NO